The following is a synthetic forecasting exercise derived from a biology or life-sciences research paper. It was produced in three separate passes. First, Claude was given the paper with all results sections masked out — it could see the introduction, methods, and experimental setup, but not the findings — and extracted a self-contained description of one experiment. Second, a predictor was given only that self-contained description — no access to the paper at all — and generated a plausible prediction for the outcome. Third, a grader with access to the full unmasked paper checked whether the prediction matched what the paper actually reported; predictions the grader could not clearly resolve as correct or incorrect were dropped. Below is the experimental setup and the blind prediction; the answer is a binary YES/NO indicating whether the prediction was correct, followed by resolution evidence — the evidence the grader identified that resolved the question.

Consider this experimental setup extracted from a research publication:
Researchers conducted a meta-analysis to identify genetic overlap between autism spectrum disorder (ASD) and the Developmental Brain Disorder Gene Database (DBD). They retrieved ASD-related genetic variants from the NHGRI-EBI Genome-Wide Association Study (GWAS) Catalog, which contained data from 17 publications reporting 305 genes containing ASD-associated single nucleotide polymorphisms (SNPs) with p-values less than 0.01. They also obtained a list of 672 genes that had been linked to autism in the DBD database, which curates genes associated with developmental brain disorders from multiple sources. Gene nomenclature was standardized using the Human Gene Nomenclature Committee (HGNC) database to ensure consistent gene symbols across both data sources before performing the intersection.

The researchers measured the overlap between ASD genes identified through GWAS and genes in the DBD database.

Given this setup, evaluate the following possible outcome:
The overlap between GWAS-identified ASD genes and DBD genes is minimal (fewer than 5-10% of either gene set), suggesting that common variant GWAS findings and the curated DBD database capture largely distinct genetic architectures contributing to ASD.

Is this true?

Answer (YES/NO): NO